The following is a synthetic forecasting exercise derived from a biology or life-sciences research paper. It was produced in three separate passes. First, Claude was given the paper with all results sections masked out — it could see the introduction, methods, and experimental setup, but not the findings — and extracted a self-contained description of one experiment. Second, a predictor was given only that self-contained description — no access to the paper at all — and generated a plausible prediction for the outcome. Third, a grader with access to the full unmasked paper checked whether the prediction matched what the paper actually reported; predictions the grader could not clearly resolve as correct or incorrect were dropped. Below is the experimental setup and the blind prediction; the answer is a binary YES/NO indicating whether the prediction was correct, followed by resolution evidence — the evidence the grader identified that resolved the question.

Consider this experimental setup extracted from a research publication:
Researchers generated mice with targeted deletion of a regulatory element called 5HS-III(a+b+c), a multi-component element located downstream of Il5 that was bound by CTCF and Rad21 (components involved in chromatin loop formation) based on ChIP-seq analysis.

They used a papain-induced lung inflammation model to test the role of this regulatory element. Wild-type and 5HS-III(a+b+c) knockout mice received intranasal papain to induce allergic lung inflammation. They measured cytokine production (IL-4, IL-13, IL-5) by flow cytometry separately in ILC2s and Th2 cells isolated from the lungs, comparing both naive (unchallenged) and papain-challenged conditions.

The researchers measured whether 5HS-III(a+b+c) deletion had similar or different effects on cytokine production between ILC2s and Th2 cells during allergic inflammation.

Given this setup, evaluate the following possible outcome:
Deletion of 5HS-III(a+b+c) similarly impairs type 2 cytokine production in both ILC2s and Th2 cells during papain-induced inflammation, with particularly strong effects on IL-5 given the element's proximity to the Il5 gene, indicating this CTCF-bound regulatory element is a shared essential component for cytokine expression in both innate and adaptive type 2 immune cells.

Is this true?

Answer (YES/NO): NO